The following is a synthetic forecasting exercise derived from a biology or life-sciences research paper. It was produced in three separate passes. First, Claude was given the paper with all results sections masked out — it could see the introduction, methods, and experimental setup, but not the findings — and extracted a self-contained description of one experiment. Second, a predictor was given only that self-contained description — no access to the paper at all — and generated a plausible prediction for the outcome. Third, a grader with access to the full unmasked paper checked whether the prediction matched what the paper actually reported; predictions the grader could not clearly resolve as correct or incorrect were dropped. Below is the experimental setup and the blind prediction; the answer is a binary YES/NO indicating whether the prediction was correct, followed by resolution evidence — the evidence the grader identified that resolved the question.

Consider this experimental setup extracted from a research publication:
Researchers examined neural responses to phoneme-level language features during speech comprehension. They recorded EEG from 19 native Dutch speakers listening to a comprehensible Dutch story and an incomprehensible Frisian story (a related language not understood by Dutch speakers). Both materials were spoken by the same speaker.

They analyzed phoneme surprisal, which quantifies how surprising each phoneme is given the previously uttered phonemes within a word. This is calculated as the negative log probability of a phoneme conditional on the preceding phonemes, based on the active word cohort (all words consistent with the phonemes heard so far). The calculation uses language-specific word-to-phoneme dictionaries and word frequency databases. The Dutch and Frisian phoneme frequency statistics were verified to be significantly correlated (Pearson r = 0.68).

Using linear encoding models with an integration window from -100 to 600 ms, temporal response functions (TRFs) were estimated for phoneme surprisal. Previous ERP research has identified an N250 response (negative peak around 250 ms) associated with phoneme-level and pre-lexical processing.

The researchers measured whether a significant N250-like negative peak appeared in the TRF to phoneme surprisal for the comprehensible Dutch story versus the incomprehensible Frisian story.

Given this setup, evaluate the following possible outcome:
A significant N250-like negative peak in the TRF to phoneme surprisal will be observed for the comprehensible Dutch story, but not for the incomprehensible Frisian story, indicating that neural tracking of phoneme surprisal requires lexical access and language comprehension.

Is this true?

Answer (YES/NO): YES